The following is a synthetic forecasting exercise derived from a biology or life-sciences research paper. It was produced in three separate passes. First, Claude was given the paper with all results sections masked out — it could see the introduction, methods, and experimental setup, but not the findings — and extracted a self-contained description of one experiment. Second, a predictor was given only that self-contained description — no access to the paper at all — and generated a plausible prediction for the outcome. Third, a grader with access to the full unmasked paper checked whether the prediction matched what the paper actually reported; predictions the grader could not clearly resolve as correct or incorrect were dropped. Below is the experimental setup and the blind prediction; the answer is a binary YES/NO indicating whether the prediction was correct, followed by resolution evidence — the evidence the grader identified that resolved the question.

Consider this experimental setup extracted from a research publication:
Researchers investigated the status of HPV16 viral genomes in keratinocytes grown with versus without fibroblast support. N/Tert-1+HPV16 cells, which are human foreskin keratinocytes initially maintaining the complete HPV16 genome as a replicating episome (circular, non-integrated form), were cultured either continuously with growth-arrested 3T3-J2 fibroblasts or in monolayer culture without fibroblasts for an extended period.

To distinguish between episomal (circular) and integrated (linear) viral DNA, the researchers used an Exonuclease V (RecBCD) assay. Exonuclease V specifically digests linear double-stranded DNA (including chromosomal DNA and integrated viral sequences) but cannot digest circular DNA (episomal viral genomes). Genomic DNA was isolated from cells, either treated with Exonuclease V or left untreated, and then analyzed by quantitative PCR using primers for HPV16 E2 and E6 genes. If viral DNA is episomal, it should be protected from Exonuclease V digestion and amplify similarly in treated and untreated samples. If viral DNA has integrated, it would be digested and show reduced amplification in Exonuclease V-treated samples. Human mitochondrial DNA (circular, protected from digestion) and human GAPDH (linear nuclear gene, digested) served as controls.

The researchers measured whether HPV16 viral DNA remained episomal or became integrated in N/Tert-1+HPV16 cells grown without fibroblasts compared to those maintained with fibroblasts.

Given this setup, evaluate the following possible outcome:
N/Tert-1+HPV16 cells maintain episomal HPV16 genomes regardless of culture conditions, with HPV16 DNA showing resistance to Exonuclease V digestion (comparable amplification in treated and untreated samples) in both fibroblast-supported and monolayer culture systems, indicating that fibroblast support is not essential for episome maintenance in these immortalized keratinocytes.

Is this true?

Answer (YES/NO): NO